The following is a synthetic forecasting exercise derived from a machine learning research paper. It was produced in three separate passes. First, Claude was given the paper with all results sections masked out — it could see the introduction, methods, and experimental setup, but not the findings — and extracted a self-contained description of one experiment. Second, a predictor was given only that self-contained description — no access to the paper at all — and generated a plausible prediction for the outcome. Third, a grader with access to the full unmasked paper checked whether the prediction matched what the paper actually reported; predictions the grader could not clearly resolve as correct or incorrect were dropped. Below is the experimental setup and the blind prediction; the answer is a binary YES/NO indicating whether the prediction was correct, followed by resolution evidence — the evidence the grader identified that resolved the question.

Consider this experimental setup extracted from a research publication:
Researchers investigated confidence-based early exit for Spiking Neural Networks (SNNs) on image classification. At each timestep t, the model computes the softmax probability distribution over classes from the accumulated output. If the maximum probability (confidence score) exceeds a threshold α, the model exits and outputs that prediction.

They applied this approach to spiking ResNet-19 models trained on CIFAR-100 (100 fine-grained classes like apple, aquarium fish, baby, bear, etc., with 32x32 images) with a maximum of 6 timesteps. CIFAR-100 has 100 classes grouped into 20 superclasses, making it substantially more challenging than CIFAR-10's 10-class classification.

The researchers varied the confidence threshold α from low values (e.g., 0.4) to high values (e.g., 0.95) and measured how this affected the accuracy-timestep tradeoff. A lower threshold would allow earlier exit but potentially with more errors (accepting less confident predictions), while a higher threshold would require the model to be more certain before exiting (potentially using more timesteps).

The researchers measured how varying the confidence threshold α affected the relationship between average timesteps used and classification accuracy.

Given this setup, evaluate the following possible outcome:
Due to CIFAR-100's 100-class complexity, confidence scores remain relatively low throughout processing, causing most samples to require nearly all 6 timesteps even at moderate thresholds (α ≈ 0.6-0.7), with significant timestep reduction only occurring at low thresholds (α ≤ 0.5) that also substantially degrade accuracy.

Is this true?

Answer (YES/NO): NO